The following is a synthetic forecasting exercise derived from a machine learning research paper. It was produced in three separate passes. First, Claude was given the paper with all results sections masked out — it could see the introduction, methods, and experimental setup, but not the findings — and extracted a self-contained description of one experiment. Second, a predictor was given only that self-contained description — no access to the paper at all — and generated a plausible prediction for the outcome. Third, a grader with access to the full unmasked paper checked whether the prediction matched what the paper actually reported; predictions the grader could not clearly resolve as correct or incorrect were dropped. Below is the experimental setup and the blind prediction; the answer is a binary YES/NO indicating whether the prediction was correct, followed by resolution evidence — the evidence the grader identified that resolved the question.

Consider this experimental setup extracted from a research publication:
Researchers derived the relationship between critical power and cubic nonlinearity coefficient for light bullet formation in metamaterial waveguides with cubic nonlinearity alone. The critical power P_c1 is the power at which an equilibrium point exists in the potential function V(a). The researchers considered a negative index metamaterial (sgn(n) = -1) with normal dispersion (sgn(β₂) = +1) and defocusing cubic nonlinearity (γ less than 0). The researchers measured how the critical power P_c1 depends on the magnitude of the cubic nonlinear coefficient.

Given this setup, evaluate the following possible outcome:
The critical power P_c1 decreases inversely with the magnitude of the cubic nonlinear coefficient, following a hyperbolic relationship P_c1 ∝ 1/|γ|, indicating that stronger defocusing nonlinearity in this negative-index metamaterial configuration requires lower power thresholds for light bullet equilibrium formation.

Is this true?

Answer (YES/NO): YES